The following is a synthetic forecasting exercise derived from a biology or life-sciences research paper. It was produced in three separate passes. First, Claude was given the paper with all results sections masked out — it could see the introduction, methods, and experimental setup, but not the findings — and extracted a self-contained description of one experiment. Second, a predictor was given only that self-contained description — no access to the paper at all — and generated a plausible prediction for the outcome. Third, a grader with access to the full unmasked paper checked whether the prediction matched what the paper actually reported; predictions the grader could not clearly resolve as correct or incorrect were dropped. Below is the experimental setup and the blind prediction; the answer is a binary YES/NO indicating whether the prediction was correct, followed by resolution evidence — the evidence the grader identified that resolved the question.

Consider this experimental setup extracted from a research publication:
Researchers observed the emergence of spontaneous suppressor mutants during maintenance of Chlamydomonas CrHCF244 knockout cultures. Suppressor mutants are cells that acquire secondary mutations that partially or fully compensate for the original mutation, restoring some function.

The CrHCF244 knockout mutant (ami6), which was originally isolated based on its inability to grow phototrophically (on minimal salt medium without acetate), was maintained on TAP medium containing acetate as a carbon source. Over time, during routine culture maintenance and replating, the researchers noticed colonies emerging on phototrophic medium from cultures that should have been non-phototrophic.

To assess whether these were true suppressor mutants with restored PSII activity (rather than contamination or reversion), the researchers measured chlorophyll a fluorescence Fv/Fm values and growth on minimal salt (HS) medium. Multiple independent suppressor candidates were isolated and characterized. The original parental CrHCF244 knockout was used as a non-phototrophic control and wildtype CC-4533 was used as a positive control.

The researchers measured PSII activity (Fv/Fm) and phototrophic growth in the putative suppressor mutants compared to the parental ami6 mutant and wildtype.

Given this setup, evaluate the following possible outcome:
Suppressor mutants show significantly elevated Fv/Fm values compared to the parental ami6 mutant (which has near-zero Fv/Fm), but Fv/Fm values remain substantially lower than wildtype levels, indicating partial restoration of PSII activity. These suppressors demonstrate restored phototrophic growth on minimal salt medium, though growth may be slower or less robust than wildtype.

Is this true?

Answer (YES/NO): YES